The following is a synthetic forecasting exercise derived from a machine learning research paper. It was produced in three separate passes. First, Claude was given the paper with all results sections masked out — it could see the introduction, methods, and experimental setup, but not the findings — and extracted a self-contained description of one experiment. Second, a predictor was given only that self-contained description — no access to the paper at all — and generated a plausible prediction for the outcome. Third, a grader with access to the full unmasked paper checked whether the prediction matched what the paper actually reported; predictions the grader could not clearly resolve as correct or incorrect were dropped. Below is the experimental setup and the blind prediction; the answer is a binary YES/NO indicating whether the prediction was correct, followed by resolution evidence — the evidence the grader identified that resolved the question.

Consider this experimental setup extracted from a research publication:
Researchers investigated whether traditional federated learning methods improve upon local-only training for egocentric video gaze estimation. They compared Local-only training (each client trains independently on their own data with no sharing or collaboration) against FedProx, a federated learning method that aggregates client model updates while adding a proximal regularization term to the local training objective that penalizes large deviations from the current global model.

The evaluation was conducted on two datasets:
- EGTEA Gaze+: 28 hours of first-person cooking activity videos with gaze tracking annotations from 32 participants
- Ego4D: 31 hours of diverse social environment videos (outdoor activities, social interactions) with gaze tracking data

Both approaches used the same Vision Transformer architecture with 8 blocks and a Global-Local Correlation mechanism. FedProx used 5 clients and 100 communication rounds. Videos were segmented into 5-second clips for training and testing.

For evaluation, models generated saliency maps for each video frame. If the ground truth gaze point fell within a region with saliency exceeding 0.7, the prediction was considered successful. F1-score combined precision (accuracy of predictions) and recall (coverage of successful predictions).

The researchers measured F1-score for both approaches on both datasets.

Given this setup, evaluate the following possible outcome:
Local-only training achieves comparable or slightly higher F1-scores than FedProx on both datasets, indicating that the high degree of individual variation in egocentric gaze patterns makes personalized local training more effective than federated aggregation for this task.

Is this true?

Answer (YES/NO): NO